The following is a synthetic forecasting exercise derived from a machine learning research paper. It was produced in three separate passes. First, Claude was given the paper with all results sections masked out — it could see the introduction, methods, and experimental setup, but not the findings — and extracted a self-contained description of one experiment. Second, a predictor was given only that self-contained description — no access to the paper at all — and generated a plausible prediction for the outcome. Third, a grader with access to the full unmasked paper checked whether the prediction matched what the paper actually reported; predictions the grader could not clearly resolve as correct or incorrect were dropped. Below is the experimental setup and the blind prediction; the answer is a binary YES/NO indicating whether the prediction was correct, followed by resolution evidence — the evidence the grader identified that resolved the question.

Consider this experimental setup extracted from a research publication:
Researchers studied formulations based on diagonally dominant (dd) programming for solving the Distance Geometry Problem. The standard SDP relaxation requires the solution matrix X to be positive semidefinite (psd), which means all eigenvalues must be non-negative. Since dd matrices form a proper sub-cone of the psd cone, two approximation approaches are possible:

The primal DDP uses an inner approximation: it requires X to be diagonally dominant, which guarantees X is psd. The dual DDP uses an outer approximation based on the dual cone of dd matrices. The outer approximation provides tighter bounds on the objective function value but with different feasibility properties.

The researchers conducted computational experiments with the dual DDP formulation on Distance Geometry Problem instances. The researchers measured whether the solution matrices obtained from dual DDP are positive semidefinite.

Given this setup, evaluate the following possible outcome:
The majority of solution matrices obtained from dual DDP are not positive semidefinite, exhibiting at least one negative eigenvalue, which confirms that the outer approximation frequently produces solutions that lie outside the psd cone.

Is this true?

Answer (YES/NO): YES